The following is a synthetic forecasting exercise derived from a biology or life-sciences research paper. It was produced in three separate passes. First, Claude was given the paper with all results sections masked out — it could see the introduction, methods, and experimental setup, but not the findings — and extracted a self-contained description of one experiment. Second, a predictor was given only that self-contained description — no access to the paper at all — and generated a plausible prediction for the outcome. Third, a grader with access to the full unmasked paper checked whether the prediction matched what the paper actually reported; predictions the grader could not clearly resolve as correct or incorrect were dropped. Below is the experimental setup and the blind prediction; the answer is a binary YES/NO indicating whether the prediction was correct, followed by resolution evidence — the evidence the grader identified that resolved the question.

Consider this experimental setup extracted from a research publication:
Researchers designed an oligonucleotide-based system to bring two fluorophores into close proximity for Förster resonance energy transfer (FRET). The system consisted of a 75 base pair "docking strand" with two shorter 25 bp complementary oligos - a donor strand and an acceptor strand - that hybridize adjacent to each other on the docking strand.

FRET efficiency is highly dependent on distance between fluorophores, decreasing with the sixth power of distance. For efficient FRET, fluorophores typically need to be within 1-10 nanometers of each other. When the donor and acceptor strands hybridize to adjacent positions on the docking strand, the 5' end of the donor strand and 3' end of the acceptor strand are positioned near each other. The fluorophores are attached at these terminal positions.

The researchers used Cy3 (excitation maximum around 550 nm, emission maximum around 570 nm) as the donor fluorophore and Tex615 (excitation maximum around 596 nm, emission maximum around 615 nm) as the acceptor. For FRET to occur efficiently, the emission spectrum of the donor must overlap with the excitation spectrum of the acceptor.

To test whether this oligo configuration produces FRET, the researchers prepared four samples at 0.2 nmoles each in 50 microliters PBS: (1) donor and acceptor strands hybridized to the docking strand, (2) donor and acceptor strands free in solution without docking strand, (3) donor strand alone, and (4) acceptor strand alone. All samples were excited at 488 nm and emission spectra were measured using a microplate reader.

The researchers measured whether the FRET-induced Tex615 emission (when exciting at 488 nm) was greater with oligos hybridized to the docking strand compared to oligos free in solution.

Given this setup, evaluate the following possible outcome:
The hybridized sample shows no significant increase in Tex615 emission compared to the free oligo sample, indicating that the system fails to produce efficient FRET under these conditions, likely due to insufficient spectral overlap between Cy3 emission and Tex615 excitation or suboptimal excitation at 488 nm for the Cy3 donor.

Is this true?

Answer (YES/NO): NO